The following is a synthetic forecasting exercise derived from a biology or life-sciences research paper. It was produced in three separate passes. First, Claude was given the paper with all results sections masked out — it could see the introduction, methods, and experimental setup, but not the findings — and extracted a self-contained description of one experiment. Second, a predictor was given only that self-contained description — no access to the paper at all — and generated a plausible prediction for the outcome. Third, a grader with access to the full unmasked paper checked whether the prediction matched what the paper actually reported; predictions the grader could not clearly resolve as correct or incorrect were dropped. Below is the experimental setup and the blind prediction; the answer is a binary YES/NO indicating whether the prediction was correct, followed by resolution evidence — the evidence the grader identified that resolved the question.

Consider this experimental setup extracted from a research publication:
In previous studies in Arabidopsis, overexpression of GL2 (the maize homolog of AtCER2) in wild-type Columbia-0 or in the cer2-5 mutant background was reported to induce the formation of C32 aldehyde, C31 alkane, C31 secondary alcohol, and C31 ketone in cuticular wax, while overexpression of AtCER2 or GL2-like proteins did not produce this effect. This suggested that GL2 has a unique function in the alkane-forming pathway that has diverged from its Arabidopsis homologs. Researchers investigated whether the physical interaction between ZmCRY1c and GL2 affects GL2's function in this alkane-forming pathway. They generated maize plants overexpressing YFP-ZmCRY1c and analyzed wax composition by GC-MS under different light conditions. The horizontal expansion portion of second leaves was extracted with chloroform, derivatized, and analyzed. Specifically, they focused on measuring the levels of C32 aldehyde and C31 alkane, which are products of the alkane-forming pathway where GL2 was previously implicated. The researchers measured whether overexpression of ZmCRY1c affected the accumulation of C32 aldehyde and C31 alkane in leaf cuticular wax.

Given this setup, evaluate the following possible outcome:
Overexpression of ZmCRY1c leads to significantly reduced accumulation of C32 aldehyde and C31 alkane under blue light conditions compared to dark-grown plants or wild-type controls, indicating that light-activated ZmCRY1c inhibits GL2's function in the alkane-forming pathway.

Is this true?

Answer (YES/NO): NO